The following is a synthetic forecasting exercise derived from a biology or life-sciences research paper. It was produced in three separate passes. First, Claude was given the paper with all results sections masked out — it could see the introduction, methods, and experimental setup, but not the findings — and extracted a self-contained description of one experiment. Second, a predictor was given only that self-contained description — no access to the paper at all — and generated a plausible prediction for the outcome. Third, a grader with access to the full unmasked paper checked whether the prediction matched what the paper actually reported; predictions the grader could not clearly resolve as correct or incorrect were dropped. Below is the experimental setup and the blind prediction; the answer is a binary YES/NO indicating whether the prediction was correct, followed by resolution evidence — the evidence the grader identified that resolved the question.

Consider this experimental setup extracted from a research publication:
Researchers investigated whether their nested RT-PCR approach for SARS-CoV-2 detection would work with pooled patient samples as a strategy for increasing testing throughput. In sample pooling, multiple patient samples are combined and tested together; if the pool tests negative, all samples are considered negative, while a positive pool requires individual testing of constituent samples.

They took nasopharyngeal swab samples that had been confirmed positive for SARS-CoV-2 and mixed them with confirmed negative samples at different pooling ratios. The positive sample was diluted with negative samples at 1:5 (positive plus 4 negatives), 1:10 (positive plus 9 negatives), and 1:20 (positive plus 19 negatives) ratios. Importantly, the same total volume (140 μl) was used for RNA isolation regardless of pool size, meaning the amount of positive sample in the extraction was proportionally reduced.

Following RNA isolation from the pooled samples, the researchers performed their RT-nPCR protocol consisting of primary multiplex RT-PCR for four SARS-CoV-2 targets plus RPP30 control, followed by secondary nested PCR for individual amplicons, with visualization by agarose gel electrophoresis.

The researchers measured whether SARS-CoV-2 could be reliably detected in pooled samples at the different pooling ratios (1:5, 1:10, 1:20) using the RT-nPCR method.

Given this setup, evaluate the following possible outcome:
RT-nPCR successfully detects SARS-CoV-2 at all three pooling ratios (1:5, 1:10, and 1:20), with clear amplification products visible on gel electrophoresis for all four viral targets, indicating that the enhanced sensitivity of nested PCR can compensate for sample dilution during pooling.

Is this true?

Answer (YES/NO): NO